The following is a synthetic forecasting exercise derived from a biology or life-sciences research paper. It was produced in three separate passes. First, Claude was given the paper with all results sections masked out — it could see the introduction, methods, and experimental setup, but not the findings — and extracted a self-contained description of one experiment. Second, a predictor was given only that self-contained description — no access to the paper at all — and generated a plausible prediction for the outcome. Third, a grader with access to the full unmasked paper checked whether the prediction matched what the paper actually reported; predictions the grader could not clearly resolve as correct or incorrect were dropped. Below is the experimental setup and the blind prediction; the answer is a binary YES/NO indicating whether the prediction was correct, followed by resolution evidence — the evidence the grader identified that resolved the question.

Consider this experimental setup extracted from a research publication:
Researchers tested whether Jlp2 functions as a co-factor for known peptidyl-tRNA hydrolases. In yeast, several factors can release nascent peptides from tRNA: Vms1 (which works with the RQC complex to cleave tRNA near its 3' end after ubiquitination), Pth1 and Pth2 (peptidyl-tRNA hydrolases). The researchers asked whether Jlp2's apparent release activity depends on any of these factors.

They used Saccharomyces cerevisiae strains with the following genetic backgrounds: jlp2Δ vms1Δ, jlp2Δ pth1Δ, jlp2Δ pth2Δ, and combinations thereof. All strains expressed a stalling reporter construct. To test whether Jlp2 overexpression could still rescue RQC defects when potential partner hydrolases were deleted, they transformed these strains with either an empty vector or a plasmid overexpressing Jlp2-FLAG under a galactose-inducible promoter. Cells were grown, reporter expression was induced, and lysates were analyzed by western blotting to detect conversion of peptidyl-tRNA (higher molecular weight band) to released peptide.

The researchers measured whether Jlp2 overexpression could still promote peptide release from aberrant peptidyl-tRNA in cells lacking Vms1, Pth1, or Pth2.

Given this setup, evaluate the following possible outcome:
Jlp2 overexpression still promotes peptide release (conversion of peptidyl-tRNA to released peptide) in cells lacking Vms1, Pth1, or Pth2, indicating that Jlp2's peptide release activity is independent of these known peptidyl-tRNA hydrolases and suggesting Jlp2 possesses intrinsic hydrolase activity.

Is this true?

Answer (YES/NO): YES